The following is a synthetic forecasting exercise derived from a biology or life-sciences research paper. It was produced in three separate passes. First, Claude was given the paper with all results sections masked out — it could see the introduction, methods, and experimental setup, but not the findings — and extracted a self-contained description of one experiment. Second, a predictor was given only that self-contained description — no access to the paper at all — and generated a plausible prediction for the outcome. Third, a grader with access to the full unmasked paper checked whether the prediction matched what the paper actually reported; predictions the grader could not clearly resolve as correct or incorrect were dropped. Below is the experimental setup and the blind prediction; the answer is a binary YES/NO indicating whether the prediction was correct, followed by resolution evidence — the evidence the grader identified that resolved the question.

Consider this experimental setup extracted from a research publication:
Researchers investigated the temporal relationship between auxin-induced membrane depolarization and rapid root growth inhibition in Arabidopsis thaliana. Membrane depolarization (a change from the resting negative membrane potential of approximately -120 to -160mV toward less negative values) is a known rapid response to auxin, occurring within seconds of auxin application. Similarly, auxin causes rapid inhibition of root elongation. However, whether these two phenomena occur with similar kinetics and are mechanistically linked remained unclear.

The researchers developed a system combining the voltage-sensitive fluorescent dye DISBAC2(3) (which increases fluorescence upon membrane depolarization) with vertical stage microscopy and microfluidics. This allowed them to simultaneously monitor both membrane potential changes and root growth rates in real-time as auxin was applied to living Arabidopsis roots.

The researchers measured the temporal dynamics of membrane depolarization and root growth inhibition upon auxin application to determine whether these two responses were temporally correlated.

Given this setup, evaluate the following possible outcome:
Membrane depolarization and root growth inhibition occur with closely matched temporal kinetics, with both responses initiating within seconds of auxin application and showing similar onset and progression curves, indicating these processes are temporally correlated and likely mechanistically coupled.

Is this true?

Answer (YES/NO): YES